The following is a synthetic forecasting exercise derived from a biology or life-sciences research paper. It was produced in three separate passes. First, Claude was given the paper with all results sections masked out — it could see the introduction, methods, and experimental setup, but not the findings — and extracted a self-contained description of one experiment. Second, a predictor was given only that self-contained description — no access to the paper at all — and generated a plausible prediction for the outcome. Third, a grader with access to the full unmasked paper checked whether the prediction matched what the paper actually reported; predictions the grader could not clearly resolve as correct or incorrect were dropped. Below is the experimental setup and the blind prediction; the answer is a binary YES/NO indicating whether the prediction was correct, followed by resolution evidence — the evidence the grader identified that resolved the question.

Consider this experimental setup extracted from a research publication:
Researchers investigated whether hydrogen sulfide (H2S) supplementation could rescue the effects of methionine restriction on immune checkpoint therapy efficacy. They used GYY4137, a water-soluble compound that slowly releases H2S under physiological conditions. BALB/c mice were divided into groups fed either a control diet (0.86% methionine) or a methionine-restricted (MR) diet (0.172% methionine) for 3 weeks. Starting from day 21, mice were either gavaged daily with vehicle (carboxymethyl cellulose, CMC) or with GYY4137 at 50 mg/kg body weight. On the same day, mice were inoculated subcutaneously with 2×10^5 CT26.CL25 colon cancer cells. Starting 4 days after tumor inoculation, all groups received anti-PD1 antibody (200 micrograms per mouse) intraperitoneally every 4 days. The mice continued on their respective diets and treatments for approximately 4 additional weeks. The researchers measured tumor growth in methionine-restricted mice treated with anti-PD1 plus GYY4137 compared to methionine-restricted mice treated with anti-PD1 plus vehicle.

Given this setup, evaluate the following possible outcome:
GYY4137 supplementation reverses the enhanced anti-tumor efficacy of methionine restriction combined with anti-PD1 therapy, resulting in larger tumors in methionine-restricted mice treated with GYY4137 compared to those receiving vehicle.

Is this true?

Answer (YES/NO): NO